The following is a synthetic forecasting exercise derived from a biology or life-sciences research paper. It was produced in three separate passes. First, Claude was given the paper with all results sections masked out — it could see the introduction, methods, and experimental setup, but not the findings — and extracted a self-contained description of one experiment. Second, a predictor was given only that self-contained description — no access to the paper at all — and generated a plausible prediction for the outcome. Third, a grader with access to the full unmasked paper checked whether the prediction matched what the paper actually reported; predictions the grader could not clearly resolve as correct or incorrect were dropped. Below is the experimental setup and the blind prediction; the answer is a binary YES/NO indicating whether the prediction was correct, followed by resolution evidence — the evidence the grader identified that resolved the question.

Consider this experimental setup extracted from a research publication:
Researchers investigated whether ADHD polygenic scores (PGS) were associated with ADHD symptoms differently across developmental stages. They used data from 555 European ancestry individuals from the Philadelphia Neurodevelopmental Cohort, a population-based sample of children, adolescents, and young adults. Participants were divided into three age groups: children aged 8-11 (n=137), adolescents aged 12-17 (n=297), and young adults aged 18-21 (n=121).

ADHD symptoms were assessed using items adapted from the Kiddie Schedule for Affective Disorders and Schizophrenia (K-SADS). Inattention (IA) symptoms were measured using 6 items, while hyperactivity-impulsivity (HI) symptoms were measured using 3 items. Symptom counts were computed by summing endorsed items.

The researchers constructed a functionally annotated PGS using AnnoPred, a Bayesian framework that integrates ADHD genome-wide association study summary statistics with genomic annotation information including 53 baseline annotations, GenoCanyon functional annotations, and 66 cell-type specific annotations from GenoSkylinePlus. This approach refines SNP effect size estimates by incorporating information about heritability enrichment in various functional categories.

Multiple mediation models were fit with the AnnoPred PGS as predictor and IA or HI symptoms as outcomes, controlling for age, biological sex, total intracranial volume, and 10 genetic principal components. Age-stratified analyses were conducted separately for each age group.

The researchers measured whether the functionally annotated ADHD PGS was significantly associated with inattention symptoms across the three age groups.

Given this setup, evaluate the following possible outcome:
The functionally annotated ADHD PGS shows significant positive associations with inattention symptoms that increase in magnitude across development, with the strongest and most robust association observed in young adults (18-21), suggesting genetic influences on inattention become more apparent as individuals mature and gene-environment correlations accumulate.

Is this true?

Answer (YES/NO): NO